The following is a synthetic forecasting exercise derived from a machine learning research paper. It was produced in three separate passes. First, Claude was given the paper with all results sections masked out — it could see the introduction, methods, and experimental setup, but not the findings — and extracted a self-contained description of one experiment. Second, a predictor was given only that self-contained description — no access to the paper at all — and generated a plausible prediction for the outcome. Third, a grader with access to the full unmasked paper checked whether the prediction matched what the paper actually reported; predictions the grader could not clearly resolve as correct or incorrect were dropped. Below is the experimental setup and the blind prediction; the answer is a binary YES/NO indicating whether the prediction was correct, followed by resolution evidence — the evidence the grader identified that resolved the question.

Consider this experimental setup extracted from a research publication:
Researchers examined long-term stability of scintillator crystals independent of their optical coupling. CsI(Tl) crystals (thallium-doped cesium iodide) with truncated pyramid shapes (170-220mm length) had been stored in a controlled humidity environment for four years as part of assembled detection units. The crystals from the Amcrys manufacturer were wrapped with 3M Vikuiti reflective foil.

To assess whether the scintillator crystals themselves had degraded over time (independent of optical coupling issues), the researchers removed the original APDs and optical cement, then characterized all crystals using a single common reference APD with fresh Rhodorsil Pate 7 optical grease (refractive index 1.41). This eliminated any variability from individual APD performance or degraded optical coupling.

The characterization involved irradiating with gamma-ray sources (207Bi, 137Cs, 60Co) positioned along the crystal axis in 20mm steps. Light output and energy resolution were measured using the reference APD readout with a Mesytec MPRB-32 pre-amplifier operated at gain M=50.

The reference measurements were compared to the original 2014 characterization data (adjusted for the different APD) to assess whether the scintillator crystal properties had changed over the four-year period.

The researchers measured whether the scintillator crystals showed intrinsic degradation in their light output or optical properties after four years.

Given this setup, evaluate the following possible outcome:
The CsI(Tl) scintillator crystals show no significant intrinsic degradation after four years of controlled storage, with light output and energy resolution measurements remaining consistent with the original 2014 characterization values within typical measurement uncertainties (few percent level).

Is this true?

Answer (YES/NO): YES